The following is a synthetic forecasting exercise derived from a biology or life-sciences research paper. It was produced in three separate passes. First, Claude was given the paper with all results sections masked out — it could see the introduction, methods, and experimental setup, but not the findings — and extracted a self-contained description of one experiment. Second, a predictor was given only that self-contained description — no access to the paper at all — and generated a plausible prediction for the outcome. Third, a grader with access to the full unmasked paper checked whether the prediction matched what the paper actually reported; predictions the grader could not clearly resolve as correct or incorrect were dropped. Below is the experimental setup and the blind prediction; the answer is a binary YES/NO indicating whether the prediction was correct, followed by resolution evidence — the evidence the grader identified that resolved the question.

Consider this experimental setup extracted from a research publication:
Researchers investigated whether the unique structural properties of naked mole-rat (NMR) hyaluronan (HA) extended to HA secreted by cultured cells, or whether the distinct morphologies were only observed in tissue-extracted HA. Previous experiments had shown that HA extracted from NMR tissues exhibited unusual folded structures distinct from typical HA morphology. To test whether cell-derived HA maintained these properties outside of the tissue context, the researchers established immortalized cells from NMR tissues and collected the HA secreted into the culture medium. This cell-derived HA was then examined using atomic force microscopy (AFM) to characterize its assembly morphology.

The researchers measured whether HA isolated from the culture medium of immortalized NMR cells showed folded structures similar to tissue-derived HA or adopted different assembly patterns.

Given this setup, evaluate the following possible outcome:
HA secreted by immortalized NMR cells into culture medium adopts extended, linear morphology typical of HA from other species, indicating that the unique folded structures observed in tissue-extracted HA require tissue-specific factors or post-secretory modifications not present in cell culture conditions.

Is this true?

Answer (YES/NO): NO